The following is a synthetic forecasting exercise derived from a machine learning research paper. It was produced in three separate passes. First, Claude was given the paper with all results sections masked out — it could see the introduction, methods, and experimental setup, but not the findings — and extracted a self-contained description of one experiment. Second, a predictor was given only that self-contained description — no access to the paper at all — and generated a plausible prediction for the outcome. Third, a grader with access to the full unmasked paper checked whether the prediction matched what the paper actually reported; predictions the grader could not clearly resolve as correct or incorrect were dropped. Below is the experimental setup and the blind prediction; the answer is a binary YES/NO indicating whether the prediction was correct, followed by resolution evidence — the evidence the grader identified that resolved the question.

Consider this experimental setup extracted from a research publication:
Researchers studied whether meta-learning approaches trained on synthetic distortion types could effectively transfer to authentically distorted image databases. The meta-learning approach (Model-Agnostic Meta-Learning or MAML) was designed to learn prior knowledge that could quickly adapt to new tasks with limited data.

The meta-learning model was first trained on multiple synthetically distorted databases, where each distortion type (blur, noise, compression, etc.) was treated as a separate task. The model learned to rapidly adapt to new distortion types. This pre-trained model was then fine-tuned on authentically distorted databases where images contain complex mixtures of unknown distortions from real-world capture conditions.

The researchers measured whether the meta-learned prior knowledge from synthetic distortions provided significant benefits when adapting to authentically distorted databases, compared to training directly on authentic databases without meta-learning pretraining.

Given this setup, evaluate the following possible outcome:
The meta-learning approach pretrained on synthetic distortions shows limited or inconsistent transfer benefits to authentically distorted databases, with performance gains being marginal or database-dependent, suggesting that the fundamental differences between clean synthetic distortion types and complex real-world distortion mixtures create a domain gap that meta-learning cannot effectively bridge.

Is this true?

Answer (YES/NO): YES